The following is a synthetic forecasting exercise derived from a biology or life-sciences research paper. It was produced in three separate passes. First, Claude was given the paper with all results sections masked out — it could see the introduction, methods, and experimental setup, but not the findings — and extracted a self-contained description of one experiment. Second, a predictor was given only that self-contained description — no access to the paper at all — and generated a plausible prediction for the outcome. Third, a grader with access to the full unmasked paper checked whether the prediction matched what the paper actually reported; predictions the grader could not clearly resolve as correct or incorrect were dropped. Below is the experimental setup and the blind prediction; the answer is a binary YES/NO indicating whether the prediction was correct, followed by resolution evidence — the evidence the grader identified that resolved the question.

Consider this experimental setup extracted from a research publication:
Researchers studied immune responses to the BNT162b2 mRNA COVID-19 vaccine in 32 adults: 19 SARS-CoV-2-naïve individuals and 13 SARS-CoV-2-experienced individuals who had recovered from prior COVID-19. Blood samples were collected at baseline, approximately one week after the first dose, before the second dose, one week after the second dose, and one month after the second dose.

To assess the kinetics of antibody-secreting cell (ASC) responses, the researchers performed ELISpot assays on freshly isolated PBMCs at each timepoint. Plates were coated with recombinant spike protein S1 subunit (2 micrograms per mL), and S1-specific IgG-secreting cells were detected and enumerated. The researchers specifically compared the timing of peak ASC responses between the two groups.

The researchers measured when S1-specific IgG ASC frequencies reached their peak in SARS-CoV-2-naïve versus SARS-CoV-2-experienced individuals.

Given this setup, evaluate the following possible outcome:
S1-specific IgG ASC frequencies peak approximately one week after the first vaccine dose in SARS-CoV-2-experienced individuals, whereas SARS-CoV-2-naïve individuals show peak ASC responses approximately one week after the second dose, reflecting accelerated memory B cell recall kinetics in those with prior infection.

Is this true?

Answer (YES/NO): YES